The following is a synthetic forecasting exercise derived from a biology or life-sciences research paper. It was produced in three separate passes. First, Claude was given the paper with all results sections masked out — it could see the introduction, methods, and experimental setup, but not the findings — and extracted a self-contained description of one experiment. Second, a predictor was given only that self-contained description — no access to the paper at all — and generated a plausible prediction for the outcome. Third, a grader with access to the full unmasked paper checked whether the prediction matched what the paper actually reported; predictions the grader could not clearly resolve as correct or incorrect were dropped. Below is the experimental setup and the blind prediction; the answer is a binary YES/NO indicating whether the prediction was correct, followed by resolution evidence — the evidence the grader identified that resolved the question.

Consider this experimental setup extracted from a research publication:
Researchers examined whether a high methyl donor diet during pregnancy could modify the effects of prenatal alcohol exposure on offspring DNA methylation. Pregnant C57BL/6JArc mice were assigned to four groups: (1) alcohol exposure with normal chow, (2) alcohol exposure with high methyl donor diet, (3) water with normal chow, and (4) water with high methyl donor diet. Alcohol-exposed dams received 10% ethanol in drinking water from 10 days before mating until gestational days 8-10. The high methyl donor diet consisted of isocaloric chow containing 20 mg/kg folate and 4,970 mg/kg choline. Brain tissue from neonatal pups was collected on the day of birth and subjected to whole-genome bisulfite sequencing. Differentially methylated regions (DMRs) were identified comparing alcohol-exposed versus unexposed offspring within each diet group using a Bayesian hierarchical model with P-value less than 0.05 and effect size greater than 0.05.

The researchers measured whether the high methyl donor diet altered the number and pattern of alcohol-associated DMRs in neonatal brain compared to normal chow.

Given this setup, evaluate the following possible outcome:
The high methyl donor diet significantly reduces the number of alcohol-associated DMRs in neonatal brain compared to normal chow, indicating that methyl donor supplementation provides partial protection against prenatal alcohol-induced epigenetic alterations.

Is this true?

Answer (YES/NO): YES